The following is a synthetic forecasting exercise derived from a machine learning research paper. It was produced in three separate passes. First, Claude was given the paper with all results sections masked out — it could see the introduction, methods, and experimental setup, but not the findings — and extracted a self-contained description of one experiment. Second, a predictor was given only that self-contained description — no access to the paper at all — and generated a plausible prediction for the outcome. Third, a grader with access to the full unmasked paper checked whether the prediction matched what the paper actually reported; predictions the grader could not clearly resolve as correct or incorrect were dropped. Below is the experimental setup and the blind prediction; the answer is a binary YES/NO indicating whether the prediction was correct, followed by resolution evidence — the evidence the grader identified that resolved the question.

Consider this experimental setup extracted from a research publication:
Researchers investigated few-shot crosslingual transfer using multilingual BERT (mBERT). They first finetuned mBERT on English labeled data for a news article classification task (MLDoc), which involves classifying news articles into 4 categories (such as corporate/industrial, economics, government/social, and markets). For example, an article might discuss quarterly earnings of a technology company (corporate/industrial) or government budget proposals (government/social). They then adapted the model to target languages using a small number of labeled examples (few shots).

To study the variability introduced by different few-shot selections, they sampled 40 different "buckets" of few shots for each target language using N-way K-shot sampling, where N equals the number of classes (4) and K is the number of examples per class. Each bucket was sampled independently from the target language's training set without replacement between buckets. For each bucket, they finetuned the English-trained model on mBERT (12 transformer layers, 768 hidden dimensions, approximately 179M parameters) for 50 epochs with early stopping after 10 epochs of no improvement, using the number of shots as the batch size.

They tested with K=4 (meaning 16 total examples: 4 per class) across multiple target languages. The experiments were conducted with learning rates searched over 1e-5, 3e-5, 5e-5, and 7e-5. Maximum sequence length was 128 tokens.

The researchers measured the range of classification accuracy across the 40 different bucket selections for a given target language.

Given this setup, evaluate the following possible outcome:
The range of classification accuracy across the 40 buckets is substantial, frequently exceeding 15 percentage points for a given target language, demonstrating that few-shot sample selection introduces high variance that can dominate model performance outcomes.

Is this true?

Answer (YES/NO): NO